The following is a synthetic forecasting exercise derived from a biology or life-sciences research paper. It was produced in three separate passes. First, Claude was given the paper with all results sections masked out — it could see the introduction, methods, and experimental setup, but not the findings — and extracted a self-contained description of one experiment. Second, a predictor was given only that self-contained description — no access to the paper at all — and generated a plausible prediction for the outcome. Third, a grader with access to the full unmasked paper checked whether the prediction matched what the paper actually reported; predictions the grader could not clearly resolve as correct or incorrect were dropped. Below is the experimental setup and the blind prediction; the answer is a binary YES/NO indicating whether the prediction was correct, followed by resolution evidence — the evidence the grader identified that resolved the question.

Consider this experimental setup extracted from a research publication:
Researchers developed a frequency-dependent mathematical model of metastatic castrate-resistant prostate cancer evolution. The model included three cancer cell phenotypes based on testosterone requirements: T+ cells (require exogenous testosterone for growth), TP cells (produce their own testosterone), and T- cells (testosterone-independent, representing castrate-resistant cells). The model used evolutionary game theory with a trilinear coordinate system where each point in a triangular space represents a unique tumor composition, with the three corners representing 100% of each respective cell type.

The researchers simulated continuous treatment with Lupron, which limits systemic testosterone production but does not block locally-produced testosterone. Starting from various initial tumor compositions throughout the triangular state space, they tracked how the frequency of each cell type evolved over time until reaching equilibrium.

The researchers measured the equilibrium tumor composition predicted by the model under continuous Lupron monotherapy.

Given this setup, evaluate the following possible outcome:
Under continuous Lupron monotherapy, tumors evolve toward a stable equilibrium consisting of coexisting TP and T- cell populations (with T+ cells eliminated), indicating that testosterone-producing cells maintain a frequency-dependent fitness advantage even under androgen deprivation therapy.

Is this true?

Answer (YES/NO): NO